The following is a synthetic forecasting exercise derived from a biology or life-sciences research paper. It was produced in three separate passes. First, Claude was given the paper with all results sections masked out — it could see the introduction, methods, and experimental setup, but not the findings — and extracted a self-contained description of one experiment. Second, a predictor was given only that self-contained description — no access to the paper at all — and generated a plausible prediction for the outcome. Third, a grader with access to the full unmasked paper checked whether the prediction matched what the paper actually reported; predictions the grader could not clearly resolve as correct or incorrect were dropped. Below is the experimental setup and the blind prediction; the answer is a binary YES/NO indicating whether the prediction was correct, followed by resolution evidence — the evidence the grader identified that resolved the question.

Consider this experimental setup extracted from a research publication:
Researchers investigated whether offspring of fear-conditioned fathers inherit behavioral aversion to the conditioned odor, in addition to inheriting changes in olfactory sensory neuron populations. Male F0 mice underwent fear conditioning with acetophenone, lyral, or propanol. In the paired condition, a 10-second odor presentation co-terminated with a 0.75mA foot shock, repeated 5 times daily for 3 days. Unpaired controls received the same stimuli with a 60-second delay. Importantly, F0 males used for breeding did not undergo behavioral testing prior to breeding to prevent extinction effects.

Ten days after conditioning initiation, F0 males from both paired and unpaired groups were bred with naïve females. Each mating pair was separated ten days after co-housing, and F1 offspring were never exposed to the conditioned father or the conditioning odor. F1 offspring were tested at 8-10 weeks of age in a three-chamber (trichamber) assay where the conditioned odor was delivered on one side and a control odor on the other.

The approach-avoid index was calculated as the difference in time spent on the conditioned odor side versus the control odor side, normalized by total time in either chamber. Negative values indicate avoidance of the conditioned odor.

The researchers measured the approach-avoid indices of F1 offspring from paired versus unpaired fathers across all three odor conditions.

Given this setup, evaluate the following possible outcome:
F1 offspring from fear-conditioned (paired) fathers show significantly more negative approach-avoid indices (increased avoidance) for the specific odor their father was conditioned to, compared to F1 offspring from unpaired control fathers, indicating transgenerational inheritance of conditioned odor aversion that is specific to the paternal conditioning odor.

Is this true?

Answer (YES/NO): NO